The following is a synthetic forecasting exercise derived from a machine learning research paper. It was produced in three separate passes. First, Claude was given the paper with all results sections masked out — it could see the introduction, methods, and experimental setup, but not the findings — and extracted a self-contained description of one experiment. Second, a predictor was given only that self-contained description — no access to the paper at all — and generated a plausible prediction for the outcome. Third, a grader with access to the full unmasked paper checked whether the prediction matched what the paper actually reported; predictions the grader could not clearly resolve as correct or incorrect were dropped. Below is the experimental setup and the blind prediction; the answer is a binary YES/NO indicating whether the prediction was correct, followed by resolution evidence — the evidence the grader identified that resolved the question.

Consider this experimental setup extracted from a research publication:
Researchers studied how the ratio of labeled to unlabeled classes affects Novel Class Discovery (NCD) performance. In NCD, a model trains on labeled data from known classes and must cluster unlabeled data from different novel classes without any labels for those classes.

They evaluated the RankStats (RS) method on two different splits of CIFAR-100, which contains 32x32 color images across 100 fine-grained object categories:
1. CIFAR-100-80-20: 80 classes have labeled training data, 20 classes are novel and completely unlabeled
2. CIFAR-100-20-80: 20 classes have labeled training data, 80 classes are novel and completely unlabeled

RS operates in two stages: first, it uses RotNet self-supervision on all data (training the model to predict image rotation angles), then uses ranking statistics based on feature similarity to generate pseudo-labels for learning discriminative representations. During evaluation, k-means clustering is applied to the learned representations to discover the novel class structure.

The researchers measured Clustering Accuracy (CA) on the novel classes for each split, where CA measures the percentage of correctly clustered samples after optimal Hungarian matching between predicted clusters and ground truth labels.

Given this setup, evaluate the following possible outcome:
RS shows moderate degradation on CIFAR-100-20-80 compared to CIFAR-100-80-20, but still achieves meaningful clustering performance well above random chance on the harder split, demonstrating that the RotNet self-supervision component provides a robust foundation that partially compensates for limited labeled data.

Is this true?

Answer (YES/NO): NO